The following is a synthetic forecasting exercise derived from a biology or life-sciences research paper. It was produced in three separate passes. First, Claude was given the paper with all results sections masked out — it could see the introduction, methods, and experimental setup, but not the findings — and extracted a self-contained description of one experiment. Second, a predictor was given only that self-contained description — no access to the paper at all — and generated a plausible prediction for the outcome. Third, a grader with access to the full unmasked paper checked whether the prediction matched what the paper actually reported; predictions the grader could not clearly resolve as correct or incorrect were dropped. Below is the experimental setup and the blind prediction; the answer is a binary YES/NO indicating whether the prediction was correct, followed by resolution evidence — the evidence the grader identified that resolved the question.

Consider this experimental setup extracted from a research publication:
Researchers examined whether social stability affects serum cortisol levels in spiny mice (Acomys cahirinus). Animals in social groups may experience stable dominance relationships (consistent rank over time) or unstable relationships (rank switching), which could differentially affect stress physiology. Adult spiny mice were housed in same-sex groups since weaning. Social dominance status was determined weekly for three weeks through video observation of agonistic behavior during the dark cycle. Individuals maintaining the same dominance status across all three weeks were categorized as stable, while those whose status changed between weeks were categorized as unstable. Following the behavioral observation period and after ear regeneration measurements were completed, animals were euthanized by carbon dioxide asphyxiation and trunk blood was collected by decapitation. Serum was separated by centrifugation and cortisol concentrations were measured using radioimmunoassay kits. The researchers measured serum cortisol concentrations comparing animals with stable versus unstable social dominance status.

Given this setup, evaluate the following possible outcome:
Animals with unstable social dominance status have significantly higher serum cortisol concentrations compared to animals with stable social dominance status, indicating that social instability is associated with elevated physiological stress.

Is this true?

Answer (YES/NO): NO